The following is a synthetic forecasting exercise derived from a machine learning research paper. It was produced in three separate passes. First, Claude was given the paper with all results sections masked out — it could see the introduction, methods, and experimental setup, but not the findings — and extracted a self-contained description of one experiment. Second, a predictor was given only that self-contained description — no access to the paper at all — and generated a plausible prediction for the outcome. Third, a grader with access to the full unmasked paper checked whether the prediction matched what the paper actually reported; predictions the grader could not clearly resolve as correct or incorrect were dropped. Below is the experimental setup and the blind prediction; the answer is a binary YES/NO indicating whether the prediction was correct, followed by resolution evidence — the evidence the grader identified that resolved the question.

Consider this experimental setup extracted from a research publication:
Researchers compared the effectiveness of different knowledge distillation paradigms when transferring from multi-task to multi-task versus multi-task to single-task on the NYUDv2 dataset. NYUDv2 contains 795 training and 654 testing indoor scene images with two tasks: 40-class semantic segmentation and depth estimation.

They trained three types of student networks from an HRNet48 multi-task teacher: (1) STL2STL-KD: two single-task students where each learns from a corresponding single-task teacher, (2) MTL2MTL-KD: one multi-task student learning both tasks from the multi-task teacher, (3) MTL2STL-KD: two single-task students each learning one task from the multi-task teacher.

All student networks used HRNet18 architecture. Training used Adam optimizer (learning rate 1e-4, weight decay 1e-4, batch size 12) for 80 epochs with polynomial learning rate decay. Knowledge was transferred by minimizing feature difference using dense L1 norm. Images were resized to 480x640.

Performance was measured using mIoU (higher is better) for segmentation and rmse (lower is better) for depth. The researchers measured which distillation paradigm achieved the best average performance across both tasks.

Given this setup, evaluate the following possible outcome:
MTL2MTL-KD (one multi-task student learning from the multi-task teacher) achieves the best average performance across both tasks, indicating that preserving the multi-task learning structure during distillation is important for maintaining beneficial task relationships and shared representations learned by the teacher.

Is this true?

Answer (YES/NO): NO